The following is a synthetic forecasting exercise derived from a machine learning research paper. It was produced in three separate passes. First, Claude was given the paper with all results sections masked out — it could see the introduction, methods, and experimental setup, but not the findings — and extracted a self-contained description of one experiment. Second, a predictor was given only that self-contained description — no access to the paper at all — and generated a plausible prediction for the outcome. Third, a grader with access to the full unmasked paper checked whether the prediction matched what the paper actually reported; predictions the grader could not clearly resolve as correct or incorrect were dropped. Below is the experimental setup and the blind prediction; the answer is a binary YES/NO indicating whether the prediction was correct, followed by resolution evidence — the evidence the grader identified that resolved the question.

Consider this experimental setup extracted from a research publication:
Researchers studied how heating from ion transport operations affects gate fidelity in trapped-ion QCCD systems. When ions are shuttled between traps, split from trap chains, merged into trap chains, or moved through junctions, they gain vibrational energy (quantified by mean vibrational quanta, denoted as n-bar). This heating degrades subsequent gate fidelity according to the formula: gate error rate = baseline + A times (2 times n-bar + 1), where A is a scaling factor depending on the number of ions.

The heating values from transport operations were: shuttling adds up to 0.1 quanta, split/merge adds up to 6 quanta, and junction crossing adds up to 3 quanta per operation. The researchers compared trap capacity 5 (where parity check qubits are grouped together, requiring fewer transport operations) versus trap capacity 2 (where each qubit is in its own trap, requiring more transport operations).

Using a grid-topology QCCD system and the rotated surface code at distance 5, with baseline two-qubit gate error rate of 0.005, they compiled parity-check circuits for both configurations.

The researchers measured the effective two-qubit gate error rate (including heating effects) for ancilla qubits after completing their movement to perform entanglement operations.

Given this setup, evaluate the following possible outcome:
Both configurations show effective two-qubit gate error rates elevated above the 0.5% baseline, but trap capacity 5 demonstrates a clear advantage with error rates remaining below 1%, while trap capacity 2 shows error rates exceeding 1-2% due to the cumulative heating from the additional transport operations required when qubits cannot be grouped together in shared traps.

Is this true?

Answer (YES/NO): NO